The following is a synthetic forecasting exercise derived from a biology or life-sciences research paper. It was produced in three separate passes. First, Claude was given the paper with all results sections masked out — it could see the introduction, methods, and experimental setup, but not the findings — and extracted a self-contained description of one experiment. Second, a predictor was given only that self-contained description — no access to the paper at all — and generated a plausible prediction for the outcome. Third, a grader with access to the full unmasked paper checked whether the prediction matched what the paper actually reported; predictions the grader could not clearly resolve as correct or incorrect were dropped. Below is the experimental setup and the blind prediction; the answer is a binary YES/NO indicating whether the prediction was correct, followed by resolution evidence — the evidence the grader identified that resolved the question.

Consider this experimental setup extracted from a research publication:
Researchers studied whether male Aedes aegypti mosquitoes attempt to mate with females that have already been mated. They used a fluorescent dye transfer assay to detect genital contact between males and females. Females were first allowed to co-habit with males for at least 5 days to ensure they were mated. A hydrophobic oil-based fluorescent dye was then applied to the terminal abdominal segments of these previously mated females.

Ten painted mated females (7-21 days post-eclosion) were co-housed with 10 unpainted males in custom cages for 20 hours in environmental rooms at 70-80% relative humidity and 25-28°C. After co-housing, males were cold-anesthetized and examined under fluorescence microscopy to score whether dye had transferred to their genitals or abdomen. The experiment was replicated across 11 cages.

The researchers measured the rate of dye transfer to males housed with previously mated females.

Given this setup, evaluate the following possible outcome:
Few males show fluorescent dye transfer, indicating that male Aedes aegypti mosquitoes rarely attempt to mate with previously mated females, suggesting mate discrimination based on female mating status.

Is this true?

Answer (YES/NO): NO